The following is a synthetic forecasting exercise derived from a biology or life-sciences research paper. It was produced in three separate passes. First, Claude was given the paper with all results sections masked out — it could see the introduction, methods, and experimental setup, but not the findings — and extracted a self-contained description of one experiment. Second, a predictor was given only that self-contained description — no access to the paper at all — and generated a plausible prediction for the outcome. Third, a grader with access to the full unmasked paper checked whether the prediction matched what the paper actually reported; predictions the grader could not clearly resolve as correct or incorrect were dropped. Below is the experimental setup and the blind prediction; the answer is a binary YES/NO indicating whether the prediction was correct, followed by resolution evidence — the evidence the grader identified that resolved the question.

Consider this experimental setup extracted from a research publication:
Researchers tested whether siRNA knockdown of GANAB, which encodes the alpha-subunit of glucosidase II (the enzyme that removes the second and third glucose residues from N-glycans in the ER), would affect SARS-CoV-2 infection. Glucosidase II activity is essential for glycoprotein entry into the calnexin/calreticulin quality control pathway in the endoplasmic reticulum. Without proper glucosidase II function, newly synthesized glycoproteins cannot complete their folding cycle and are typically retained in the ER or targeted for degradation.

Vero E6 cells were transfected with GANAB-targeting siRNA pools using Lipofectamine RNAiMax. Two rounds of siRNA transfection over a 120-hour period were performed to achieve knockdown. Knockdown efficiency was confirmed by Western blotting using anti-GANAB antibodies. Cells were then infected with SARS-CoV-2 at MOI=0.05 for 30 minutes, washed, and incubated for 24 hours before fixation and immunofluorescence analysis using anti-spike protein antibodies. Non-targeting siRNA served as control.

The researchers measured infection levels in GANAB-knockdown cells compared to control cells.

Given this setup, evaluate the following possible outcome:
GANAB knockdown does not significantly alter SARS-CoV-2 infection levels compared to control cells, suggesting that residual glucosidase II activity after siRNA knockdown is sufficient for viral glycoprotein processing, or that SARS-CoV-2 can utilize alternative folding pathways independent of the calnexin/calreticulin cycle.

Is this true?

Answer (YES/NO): NO